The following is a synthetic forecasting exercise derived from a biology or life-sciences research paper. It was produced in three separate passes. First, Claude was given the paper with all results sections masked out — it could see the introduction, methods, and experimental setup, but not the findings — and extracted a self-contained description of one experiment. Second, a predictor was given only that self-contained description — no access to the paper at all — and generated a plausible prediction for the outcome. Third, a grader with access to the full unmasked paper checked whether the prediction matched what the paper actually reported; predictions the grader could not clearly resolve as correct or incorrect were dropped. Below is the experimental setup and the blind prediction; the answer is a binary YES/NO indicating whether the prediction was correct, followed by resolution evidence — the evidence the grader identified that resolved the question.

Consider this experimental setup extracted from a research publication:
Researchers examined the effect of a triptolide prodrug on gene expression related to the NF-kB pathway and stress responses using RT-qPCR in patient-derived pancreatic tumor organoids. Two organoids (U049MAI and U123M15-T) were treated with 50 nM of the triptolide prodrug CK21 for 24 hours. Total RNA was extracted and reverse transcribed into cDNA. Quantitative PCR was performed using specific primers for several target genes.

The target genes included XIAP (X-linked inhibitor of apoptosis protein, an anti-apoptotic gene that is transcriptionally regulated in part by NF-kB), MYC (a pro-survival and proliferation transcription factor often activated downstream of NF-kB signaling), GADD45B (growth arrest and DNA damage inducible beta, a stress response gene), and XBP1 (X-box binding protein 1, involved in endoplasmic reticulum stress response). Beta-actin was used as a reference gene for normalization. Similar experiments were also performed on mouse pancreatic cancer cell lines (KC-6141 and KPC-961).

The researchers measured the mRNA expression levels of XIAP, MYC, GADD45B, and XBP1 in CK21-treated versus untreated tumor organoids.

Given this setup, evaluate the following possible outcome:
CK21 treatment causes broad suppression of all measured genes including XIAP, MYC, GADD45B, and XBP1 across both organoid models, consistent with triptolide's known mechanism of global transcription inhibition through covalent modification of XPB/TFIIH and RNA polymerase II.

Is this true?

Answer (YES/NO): NO